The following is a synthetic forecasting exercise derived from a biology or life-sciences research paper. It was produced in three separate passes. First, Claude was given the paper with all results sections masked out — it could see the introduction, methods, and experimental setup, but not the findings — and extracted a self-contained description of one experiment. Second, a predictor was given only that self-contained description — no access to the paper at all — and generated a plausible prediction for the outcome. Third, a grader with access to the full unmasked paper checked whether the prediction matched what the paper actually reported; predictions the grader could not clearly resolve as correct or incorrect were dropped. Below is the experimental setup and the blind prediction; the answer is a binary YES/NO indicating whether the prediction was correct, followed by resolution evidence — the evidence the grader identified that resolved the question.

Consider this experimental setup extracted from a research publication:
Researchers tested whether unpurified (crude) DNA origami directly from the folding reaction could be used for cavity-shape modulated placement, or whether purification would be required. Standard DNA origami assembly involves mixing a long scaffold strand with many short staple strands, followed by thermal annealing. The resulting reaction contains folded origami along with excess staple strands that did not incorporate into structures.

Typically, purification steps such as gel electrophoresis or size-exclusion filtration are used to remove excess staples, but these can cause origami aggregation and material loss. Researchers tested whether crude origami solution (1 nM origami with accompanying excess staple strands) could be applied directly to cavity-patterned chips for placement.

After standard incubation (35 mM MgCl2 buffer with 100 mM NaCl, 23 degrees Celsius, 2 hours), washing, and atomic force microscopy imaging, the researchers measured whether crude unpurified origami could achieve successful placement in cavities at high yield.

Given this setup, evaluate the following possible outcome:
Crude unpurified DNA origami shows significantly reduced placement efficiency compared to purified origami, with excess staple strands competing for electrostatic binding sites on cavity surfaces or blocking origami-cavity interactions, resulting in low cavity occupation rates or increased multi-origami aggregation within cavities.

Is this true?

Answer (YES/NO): NO